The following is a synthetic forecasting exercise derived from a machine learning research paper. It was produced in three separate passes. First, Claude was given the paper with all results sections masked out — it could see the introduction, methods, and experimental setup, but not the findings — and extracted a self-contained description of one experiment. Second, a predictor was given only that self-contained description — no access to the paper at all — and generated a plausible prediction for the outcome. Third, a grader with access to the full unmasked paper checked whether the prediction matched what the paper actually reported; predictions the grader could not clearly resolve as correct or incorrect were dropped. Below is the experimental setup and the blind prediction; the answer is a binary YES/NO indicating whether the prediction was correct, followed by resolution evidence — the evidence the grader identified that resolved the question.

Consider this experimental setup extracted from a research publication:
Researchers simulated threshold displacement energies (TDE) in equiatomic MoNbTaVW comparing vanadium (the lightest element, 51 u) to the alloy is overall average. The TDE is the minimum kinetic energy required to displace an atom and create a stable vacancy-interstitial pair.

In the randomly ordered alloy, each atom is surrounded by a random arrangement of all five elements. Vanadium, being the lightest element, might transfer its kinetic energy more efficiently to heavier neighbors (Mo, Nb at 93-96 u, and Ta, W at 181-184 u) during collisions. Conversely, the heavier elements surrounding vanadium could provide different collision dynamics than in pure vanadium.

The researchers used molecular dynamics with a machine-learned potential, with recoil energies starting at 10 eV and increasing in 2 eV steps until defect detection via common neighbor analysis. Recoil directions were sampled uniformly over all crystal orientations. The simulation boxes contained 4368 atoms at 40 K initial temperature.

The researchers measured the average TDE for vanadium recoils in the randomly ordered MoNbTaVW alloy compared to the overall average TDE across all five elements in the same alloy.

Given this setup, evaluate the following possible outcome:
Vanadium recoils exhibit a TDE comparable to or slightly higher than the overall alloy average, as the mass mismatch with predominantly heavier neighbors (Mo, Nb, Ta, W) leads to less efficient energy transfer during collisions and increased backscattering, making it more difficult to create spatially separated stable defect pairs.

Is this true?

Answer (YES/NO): NO